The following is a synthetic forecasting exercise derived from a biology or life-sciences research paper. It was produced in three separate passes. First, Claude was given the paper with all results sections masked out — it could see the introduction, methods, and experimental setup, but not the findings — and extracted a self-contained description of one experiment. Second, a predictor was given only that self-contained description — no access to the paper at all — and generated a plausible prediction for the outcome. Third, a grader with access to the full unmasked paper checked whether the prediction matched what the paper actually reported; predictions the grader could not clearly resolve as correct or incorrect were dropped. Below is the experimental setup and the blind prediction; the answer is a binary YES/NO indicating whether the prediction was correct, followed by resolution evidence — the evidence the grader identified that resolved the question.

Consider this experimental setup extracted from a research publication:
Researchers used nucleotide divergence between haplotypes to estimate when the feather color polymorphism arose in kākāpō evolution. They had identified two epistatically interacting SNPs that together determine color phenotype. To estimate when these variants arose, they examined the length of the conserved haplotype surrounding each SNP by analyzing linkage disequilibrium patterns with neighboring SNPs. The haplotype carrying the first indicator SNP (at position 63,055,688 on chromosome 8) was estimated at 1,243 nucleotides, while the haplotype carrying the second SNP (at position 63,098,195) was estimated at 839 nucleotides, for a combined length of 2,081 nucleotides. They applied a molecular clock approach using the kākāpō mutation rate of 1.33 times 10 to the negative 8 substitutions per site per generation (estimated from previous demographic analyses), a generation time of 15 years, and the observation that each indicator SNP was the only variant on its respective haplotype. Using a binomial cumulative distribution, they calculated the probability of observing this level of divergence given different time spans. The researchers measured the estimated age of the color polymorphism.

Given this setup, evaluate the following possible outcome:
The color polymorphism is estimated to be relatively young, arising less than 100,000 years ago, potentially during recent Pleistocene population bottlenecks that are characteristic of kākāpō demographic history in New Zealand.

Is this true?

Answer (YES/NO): NO